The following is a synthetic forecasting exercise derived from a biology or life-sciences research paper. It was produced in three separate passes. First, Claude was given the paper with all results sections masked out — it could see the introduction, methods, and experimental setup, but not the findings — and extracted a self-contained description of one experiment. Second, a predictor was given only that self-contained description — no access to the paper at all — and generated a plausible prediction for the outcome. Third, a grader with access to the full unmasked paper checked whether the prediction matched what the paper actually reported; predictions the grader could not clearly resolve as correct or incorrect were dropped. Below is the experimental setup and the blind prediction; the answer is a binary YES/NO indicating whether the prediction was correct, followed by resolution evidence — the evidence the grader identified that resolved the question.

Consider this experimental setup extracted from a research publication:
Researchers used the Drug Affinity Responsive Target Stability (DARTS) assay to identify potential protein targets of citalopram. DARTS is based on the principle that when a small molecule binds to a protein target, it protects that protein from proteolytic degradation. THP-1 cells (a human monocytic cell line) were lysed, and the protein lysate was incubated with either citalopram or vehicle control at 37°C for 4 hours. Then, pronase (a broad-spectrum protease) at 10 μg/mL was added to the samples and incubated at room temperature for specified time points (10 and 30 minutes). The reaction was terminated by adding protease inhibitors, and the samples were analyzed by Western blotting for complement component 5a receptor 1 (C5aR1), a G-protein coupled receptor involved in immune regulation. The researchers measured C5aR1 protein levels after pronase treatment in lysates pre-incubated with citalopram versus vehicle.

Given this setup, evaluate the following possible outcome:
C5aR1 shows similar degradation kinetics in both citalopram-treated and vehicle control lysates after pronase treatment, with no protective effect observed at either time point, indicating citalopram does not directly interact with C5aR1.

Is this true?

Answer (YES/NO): NO